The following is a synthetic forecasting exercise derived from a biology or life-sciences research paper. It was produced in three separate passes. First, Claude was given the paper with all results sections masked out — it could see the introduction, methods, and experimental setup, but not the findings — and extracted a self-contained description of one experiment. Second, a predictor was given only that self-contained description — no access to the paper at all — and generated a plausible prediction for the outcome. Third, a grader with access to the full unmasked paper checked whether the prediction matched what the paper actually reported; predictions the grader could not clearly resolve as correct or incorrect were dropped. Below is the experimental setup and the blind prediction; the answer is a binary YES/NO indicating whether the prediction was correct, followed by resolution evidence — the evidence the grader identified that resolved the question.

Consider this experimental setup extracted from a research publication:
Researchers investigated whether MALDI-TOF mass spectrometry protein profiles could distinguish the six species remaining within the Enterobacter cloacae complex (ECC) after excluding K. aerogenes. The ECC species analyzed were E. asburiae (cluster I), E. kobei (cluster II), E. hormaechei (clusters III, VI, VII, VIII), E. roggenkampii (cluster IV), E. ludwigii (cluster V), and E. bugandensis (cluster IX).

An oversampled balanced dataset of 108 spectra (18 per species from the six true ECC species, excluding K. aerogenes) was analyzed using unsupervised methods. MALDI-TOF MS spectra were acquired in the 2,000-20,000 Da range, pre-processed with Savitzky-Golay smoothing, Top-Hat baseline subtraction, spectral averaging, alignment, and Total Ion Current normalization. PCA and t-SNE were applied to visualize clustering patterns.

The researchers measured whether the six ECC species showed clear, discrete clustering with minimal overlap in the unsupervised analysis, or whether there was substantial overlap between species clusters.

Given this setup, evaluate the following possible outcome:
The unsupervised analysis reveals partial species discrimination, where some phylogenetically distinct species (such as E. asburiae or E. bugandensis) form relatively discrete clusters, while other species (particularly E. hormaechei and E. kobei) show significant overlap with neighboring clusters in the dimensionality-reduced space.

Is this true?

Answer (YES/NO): NO